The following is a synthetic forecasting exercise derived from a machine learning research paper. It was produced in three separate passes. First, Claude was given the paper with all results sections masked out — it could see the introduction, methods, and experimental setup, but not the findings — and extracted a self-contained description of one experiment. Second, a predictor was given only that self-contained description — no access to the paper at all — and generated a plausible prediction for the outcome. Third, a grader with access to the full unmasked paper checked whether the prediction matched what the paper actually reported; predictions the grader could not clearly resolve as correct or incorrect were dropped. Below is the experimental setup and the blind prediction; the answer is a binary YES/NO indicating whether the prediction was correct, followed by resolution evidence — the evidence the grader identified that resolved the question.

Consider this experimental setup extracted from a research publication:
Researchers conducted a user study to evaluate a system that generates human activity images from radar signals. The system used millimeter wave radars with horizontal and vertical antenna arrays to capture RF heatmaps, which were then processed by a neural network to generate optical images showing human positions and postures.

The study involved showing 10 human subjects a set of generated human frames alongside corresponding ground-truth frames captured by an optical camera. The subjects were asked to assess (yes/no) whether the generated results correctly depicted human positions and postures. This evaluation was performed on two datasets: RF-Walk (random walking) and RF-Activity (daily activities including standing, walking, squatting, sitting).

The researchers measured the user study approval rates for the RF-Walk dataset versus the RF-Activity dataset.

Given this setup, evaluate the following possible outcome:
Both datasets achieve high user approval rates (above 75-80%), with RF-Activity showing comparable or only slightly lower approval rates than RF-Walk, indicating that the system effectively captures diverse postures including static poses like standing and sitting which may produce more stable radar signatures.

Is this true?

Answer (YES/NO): NO